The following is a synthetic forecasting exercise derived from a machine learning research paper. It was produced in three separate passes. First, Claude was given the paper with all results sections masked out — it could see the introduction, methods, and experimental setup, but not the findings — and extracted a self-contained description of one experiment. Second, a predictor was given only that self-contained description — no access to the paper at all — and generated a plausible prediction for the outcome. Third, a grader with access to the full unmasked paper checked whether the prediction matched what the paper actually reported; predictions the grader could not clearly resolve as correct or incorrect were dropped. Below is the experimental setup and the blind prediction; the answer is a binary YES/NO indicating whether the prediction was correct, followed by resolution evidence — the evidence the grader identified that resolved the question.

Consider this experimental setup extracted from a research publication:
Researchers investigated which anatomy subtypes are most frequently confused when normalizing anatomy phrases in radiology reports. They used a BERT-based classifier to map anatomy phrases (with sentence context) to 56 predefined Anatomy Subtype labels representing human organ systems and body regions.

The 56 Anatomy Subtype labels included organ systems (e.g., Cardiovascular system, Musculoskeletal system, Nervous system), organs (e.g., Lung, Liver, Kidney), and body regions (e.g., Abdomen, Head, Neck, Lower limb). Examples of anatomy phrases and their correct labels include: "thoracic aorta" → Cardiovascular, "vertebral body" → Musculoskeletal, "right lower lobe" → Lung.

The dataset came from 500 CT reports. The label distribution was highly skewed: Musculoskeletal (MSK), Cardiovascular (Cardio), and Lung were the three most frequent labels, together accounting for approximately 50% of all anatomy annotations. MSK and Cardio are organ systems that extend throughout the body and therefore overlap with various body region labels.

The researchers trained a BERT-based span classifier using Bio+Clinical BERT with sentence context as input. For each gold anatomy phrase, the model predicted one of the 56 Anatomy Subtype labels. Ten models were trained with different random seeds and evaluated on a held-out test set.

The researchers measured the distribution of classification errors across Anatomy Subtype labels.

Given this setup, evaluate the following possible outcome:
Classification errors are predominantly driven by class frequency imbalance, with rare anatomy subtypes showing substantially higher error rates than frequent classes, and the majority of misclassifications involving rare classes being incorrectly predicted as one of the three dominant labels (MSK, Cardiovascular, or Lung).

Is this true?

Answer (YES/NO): NO